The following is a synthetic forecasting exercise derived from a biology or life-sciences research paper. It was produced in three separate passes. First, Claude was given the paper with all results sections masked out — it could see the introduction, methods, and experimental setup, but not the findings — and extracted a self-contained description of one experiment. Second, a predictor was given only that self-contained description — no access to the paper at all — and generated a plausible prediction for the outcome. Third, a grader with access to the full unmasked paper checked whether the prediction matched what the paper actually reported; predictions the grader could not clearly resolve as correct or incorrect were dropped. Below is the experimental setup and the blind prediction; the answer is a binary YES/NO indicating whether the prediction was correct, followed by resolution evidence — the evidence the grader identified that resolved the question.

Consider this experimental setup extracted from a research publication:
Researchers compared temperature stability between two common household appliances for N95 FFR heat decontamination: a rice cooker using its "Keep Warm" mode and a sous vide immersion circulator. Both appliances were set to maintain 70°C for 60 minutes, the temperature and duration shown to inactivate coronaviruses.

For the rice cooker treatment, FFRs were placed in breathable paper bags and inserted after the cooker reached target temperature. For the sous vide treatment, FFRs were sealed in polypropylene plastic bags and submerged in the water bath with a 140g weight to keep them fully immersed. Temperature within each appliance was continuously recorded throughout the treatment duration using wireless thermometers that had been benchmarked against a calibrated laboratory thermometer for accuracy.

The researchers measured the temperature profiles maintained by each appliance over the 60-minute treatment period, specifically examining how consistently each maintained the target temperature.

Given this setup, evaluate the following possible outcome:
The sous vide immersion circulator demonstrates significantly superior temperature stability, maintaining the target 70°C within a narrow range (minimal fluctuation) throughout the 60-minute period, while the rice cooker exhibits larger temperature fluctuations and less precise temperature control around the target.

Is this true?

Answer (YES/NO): NO